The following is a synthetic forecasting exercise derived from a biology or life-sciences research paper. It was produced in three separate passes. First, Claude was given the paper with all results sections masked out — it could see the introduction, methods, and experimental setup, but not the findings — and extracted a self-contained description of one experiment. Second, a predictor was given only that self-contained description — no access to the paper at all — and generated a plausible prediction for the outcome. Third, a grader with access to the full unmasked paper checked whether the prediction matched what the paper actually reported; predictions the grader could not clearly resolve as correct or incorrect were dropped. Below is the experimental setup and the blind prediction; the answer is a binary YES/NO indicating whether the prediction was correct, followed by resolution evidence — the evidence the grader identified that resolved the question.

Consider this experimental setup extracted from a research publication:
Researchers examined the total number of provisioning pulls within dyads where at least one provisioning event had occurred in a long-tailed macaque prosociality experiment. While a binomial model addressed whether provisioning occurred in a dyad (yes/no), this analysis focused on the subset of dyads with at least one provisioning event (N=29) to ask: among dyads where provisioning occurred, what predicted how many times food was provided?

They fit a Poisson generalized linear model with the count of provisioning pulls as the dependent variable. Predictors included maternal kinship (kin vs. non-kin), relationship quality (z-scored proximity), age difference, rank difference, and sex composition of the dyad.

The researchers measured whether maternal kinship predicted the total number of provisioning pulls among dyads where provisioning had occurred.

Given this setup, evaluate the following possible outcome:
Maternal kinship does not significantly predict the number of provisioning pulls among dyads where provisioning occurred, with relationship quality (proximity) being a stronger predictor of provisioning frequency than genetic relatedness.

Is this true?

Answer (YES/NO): NO